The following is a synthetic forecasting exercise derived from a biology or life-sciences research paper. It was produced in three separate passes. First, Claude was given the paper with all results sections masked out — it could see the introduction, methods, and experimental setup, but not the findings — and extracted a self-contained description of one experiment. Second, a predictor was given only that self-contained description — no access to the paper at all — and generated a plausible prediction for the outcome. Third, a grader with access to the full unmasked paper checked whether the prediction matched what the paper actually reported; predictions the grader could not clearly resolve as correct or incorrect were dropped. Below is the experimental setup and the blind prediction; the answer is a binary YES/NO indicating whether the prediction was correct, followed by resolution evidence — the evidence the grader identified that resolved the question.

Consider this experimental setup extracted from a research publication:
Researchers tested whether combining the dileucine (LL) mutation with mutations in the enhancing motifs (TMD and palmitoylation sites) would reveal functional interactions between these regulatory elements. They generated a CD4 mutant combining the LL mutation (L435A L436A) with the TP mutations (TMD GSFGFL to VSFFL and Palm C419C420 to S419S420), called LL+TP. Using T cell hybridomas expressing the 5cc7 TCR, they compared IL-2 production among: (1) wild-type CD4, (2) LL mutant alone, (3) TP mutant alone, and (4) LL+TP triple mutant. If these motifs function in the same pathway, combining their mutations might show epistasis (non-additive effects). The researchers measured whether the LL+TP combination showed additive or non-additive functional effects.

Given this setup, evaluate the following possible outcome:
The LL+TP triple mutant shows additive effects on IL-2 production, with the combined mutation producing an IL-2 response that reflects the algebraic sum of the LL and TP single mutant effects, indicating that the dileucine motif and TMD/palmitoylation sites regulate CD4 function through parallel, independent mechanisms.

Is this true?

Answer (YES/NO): NO